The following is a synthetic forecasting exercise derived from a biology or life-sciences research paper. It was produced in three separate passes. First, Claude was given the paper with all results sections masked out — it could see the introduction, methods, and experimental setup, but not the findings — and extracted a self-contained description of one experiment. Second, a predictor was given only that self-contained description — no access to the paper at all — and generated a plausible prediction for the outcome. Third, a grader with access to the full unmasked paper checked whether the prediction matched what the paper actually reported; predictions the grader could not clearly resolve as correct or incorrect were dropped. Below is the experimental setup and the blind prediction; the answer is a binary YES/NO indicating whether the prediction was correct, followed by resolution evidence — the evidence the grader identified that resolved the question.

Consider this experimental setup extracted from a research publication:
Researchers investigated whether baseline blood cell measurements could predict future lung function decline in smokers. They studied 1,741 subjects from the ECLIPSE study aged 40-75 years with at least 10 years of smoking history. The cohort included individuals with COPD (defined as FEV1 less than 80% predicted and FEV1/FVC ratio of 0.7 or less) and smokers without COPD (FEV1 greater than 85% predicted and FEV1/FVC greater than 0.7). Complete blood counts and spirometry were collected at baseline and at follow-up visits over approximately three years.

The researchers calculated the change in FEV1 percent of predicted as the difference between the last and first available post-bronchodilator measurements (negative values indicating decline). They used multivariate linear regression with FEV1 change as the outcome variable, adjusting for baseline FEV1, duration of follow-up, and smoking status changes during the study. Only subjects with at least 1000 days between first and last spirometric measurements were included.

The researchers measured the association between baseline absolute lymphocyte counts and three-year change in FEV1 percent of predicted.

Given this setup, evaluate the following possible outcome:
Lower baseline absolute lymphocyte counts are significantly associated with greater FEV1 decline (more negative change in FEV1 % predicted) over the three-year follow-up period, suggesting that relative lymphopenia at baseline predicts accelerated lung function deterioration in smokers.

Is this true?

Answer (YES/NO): YES